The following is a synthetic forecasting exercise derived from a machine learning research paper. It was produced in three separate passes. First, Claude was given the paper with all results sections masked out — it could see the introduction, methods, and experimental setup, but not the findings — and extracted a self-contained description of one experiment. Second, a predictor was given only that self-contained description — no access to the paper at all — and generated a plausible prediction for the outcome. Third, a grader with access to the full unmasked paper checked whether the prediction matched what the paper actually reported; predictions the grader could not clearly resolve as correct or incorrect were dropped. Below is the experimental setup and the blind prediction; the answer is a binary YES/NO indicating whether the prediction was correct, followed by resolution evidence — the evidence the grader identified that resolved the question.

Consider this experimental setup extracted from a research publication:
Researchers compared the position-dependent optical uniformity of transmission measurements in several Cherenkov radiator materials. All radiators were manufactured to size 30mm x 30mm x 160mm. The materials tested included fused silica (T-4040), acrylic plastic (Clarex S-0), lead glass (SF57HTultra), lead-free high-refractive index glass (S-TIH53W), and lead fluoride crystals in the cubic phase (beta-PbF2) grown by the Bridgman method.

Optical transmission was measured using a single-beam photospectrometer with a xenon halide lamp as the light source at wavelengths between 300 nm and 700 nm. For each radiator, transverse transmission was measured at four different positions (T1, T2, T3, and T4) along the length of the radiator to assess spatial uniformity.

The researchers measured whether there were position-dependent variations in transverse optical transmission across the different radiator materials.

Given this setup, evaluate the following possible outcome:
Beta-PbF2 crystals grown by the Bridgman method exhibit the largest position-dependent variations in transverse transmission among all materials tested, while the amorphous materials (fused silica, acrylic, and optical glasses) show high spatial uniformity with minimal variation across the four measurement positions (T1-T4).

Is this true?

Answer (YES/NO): YES